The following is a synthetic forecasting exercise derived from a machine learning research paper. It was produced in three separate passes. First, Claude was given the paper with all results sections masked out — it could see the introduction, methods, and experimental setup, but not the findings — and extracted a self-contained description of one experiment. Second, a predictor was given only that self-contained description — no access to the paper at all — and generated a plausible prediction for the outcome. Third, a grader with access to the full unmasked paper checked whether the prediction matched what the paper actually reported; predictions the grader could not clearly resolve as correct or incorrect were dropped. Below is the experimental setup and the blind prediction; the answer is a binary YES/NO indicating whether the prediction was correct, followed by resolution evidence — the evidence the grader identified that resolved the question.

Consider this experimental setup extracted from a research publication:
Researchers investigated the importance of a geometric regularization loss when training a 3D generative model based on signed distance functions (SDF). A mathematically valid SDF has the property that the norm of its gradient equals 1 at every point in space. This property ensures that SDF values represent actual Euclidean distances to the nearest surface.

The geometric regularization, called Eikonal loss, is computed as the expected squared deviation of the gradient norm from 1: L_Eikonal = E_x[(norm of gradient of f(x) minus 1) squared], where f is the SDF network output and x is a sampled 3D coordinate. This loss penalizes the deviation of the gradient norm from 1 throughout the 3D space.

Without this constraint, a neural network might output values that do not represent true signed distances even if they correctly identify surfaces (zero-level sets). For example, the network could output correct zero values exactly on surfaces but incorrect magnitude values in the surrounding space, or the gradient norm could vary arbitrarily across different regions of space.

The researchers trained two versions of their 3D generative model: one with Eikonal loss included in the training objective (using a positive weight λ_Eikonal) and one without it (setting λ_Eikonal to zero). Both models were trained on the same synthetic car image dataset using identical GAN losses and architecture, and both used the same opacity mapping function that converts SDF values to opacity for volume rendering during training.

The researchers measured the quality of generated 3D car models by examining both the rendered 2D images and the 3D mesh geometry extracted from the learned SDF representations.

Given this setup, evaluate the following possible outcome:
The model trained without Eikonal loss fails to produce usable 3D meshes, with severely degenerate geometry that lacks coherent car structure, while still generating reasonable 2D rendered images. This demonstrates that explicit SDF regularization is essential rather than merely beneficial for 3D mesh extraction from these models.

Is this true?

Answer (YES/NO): NO